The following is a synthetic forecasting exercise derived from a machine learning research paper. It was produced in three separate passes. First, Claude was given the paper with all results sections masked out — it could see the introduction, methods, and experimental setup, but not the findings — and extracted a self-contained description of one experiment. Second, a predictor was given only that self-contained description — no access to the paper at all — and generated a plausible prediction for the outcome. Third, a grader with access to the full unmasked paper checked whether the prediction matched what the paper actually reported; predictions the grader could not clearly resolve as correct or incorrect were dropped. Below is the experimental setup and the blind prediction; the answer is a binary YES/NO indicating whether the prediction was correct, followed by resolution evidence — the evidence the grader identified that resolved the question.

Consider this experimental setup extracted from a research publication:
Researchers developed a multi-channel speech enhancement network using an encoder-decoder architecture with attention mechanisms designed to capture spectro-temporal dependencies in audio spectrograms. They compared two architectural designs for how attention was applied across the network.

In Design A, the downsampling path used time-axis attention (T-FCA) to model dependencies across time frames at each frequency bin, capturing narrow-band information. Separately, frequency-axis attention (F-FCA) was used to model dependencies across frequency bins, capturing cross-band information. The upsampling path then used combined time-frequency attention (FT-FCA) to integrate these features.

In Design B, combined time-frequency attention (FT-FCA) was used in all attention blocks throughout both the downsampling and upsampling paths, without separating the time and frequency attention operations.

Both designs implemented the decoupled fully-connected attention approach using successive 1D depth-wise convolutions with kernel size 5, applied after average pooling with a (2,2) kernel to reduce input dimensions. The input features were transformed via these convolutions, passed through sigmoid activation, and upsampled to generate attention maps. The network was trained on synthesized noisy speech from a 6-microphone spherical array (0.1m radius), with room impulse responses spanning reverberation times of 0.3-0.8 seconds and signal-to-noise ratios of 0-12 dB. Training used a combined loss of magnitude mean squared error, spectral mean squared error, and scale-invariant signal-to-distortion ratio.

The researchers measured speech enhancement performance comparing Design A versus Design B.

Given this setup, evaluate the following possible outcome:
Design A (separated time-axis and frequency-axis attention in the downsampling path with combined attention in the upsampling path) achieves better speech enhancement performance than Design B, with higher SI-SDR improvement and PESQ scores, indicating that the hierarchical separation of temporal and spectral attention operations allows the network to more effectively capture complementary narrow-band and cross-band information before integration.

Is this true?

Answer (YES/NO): NO